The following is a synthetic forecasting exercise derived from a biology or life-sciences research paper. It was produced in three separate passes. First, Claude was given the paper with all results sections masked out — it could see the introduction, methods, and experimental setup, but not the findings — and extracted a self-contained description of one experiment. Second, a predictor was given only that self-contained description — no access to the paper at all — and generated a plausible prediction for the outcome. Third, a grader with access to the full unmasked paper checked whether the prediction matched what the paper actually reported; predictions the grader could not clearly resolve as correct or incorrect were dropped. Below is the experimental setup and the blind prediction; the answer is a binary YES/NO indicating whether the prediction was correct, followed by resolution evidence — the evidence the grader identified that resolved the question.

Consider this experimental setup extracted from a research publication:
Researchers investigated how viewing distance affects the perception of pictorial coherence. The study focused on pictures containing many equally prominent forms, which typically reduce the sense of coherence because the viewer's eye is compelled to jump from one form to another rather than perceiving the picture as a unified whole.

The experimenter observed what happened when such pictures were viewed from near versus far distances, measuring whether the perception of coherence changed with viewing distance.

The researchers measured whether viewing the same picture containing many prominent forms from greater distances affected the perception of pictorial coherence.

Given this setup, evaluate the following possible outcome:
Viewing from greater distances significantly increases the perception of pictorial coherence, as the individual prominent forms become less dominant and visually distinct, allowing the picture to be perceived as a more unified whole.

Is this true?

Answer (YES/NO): YES